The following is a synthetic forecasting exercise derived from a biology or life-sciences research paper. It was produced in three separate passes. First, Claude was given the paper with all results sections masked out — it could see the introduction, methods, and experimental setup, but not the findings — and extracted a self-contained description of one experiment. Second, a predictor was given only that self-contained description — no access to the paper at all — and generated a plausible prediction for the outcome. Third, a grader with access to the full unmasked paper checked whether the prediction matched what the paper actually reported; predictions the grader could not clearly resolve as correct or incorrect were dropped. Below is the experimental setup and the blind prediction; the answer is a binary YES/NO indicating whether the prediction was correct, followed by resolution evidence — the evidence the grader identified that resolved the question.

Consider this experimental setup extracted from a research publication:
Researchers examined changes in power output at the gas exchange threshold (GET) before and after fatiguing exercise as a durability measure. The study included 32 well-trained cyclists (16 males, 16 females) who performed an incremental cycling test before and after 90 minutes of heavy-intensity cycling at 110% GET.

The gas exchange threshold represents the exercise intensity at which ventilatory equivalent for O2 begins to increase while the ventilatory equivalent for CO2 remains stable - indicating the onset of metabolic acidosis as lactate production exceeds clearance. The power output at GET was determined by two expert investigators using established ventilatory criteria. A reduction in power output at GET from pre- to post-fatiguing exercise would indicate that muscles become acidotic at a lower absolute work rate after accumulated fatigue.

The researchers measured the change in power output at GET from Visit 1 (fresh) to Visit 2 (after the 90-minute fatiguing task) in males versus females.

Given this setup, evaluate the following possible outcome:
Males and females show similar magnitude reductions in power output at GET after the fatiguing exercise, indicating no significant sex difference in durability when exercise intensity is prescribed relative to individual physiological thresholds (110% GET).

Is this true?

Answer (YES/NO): NO